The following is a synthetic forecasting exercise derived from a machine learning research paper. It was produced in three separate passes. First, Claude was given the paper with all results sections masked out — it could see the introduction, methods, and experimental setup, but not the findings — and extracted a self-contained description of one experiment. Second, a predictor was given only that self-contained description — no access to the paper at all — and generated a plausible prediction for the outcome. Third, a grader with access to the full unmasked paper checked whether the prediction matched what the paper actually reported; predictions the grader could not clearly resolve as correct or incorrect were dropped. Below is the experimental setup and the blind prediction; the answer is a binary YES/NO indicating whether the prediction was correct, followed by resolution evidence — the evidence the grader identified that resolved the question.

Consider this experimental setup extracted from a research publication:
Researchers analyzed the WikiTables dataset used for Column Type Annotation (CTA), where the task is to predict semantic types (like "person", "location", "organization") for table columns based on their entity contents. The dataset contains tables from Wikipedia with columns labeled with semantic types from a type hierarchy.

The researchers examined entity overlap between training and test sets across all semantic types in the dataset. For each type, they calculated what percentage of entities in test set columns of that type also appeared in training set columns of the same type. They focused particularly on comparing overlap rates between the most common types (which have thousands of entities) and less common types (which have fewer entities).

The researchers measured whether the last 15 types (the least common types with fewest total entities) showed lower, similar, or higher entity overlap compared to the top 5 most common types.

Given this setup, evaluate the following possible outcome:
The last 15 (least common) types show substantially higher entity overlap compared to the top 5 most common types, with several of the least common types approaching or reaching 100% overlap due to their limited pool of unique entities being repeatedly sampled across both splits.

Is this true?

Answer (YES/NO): YES